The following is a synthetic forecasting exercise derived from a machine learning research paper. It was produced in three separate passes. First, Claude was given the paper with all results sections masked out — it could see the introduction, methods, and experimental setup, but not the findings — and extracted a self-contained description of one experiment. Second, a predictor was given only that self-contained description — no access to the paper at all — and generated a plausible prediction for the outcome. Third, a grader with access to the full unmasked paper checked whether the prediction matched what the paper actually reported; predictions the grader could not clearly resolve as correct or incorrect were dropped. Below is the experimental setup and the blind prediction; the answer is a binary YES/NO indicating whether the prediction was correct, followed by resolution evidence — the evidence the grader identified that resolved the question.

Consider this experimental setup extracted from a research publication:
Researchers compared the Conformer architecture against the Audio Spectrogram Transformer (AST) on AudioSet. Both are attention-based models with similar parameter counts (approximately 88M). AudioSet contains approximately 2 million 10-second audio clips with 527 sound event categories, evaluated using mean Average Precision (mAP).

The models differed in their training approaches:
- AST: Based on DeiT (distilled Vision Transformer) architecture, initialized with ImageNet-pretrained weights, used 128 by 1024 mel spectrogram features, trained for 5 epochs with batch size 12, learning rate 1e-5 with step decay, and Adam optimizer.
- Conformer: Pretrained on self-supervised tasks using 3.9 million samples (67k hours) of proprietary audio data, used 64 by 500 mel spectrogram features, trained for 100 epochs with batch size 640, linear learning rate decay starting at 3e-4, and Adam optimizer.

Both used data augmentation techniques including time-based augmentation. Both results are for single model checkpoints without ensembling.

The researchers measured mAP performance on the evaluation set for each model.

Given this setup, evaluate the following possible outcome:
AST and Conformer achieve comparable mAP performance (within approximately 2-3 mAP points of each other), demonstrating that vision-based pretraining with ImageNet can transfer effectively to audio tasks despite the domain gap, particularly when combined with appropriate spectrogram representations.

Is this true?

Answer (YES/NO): YES